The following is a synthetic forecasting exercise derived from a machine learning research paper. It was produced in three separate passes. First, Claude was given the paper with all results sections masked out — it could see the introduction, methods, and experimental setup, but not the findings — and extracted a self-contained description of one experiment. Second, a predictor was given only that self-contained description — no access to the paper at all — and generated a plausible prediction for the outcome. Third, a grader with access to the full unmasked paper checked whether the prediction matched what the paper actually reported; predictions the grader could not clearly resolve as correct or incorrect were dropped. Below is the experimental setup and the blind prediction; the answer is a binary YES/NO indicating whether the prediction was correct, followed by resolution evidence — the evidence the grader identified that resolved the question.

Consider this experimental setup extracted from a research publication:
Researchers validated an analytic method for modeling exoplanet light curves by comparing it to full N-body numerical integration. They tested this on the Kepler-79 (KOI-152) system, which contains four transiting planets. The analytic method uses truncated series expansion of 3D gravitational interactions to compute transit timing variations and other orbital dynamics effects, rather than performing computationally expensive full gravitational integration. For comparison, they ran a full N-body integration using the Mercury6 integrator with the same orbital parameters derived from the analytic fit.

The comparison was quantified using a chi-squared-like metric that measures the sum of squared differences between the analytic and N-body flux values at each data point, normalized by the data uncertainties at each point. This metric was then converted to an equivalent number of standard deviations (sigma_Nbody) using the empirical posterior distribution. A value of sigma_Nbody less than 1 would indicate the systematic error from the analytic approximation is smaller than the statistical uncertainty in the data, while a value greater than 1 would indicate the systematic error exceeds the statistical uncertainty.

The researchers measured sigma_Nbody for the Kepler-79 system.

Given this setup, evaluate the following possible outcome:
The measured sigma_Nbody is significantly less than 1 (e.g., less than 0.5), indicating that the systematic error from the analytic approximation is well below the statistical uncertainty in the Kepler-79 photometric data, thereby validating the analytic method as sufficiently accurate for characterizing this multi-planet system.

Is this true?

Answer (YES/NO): YES